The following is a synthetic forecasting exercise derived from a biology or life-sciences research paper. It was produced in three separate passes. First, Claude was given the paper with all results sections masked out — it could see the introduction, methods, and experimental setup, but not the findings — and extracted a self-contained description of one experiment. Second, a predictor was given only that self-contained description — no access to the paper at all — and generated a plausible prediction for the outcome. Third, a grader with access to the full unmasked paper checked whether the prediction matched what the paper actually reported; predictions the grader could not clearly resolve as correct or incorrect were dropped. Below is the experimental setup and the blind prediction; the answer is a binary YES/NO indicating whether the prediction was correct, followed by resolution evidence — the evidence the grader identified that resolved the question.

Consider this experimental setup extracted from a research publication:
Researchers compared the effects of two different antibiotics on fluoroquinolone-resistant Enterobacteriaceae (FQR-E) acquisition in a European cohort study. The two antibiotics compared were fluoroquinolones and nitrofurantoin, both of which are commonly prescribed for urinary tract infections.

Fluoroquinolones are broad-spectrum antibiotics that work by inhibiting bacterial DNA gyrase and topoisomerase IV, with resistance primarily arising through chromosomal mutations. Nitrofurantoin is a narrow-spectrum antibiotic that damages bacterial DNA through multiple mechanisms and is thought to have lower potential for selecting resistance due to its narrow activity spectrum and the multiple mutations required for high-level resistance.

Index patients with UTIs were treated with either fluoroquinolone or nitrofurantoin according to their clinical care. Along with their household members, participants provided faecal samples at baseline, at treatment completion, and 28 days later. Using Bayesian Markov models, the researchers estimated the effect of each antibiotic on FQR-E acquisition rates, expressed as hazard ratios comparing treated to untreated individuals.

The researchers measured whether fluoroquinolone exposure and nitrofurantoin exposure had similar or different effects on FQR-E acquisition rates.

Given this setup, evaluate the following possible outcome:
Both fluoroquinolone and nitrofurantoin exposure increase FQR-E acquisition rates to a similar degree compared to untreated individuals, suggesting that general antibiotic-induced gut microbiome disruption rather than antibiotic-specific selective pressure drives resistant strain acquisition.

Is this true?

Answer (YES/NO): NO